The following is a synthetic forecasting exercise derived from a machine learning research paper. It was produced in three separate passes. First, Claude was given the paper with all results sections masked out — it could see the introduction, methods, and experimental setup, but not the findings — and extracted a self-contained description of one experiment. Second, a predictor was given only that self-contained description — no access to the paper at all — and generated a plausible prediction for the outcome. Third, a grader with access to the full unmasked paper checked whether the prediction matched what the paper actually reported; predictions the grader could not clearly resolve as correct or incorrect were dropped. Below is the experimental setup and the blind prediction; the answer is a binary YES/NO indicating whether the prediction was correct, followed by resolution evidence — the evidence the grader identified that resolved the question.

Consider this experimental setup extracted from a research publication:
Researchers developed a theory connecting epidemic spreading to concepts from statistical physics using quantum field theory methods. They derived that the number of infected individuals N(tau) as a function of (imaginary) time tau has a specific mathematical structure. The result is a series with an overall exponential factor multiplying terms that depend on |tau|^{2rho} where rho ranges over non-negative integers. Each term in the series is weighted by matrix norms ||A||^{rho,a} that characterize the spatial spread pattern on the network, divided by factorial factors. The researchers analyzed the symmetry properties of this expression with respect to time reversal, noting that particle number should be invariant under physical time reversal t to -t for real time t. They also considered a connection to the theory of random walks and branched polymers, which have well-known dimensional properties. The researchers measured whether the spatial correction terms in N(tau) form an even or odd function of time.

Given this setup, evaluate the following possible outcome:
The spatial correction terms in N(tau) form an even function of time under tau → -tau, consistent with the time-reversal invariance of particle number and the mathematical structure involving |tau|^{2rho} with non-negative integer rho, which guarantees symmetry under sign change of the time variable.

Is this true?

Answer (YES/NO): YES